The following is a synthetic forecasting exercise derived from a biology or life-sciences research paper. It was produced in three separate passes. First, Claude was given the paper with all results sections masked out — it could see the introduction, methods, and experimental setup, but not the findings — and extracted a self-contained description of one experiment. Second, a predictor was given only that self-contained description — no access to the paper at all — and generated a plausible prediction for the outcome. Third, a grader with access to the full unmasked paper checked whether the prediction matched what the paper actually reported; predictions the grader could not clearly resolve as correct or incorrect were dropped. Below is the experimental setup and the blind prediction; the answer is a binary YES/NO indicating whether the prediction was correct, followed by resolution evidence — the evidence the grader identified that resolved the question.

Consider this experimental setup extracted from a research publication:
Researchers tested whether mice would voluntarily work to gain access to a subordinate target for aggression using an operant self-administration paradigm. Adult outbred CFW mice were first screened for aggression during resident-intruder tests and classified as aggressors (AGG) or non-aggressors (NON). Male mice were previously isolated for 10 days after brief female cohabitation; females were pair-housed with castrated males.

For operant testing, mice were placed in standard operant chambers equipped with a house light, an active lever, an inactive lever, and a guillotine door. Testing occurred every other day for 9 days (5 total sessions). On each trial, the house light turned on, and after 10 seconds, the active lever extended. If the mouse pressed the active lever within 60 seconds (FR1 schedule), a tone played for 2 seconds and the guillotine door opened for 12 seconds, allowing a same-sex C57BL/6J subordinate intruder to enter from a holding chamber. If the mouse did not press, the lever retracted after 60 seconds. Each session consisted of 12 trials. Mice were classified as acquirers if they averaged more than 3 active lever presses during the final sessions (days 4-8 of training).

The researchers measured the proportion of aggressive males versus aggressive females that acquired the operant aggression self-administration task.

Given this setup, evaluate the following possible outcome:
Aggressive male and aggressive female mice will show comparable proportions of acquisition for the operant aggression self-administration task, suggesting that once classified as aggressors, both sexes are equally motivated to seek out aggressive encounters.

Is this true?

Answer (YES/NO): YES